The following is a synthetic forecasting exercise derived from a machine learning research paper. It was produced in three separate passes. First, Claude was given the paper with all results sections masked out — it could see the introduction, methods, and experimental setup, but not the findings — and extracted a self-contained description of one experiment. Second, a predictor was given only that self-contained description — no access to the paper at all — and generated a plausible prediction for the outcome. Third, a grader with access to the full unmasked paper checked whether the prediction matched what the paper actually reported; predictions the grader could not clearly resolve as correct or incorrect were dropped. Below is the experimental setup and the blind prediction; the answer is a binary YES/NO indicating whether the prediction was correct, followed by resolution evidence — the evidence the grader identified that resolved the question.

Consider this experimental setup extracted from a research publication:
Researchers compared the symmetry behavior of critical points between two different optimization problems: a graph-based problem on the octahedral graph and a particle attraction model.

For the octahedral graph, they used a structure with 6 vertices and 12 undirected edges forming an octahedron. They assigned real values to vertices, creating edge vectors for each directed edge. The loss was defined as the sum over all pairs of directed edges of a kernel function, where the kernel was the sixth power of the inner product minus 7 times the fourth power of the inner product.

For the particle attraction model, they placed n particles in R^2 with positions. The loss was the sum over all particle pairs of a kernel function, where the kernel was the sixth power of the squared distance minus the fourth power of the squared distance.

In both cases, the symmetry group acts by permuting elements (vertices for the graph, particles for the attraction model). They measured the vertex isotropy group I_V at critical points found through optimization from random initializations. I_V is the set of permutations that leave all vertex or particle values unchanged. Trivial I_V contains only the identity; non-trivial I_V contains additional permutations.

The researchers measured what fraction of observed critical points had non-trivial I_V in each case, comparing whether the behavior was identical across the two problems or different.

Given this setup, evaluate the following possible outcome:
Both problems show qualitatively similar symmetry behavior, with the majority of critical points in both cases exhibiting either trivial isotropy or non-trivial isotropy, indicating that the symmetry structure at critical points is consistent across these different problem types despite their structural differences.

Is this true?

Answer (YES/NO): YES